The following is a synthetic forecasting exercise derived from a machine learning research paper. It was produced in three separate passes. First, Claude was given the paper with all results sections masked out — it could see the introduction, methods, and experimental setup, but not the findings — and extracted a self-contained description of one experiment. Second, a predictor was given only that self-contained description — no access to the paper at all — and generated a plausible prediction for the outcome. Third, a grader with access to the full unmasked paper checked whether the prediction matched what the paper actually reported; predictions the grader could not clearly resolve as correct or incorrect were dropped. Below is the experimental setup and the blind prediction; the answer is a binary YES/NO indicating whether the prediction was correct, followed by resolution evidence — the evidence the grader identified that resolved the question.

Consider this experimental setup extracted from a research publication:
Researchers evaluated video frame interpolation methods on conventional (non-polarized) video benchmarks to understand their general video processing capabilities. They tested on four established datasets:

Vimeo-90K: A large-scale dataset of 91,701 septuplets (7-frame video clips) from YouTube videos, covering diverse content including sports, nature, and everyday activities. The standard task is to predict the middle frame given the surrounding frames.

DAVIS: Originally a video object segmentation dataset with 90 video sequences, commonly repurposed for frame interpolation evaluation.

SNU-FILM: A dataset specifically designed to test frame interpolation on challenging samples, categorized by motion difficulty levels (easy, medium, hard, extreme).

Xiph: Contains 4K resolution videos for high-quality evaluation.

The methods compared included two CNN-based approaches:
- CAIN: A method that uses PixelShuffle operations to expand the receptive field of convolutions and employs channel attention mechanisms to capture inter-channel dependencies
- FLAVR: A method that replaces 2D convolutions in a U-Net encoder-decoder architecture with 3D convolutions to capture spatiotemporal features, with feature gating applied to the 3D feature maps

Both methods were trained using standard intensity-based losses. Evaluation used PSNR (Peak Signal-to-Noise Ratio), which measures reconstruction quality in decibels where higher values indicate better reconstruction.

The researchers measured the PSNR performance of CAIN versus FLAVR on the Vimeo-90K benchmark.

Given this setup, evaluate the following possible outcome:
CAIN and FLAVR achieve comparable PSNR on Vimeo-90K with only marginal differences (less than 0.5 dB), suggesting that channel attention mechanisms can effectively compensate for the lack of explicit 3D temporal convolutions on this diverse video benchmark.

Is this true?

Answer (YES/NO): NO